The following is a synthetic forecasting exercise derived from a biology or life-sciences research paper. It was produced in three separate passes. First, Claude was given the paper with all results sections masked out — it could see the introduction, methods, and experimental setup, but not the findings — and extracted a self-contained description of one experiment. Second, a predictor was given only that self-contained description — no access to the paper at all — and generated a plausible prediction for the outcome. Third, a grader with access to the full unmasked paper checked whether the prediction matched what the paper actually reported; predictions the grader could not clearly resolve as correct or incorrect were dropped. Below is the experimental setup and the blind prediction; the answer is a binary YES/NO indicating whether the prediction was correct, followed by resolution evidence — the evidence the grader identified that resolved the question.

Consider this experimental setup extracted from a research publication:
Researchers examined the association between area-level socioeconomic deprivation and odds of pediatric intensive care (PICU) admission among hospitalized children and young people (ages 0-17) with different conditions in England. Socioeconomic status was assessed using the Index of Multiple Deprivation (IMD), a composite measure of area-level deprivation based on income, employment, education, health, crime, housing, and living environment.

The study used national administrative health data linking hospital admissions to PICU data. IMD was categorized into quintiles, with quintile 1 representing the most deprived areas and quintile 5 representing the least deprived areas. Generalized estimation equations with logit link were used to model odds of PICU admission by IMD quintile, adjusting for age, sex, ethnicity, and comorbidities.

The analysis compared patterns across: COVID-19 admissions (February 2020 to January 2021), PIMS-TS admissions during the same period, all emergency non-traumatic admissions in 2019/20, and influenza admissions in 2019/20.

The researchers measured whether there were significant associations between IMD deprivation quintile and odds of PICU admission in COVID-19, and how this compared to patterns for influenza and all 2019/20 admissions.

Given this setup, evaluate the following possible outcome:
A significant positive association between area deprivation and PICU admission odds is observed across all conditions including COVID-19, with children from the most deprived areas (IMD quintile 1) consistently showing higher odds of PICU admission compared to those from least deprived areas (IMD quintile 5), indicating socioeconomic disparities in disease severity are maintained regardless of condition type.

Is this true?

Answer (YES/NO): NO